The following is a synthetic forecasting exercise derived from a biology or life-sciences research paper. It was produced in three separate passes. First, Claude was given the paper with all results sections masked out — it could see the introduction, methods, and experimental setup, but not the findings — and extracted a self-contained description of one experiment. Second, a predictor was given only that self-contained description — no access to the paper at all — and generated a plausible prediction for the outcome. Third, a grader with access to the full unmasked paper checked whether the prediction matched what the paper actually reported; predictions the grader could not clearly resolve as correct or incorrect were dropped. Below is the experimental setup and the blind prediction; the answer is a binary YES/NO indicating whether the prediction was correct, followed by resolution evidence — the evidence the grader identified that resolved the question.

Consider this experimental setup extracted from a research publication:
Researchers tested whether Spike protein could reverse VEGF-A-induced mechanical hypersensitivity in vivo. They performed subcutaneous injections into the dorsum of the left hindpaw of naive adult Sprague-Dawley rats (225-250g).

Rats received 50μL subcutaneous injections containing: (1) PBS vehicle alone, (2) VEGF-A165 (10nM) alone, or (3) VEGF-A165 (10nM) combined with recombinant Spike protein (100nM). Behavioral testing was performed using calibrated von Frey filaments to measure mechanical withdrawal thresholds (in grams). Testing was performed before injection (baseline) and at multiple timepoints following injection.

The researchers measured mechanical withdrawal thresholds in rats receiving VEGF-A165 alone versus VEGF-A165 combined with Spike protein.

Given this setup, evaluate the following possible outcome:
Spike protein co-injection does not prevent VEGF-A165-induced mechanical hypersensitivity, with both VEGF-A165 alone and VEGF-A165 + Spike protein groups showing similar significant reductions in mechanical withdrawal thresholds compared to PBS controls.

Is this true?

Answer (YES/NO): NO